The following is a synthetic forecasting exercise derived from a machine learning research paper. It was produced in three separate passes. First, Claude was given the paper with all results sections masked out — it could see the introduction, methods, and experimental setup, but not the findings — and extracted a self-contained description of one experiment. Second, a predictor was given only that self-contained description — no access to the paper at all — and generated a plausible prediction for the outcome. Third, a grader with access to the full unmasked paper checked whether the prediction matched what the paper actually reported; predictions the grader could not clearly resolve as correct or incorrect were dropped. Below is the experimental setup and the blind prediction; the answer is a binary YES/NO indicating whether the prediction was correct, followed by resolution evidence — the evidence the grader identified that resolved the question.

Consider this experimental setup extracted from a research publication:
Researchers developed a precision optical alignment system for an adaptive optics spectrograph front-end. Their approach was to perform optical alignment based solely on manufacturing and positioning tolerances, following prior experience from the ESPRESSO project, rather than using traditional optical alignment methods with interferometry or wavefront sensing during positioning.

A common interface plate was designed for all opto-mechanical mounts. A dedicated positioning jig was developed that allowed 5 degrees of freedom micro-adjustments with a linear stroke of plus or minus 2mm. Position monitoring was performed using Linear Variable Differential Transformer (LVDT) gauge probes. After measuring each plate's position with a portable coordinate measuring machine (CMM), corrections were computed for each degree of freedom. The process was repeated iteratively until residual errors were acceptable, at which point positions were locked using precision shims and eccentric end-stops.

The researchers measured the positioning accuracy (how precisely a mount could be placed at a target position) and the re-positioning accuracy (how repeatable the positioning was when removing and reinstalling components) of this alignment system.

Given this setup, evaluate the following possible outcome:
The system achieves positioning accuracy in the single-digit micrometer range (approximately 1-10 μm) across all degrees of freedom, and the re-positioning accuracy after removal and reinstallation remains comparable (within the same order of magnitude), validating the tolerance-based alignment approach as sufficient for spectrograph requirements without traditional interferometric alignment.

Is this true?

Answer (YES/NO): YES